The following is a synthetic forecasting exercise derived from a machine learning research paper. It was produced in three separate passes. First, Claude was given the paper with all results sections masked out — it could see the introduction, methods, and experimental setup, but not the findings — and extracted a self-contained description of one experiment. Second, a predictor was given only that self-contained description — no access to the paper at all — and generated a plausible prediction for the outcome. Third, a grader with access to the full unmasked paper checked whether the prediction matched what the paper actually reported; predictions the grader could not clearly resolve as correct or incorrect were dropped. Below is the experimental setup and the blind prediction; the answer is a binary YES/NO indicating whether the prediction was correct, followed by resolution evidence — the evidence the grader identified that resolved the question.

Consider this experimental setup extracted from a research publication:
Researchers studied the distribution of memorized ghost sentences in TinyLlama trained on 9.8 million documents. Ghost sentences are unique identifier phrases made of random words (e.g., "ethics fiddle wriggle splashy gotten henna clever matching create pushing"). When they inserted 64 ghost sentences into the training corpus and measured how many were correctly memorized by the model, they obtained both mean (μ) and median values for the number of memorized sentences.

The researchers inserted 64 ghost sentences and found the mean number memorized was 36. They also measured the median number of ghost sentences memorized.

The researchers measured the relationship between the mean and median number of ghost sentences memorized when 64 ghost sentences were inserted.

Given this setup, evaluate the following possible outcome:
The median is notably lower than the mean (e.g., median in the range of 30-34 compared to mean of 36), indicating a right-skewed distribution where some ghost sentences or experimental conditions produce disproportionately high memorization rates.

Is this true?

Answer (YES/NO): NO